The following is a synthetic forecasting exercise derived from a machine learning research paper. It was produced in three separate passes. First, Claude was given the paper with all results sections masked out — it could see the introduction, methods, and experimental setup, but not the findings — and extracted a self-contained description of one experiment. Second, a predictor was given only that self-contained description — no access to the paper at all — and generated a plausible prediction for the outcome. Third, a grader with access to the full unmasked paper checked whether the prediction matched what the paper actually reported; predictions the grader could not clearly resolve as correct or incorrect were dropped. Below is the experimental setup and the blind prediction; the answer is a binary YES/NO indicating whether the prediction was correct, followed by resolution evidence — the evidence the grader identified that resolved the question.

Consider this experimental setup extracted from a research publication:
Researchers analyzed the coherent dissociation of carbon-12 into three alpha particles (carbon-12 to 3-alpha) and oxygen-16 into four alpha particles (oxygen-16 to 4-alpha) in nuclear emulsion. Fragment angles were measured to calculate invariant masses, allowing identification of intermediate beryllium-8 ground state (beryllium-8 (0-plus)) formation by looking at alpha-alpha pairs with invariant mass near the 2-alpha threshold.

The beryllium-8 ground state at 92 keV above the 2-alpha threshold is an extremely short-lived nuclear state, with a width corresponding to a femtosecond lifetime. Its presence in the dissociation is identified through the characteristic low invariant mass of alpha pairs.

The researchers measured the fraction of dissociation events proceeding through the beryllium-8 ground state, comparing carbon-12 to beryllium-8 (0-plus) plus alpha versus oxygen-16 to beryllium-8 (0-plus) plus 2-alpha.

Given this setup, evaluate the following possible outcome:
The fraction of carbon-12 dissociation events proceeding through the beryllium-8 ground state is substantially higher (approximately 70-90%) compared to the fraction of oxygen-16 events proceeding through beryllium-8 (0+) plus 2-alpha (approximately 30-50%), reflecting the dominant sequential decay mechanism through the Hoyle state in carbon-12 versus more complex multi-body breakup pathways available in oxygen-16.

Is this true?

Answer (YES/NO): NO